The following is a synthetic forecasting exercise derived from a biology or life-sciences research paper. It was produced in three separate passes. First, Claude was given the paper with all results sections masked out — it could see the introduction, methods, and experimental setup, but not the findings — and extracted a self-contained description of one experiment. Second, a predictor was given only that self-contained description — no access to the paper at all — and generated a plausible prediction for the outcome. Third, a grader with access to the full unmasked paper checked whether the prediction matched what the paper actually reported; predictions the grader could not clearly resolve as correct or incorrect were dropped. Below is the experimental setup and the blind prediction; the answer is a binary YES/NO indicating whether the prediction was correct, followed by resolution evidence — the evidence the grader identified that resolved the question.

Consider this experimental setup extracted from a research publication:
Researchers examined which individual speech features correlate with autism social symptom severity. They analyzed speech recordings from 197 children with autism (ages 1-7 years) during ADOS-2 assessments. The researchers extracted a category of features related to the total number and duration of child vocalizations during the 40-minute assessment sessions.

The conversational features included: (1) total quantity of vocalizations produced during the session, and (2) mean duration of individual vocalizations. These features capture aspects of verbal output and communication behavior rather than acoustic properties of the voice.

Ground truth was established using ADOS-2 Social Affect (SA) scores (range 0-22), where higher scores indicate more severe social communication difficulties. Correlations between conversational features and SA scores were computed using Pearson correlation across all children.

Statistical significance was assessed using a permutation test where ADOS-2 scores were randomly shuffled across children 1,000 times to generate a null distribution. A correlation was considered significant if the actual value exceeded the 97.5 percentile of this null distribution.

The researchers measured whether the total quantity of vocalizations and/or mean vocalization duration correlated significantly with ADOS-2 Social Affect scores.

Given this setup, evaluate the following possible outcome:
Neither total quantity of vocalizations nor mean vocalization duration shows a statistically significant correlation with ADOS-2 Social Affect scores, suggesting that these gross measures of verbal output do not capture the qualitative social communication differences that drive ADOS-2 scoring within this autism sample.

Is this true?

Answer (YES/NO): NO